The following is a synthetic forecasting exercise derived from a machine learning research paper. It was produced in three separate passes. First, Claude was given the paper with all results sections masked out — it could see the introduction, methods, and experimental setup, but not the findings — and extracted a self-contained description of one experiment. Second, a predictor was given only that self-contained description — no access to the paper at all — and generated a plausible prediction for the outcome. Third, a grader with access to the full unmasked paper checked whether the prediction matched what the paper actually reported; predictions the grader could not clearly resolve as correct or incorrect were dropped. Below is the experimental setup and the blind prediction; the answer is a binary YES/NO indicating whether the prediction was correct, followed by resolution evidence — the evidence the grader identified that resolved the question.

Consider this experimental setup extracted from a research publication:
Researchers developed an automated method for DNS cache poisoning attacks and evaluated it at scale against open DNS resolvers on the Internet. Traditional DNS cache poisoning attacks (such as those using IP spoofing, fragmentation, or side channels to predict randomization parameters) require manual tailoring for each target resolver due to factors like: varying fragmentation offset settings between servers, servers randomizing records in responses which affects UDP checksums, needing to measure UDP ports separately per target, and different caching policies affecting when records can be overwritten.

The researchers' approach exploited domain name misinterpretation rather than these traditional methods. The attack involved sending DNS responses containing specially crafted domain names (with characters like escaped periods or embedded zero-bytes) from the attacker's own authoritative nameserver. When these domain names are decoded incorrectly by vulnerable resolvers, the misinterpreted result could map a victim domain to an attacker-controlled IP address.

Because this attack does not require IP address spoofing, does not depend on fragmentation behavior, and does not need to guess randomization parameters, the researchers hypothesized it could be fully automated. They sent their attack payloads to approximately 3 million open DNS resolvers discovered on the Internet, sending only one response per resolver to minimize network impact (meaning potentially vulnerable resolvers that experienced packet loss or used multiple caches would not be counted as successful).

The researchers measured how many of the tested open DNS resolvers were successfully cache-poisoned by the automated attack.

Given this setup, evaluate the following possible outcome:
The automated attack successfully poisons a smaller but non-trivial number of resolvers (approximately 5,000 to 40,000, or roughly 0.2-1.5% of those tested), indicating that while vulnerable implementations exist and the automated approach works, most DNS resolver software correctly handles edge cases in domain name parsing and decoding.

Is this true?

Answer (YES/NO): NO